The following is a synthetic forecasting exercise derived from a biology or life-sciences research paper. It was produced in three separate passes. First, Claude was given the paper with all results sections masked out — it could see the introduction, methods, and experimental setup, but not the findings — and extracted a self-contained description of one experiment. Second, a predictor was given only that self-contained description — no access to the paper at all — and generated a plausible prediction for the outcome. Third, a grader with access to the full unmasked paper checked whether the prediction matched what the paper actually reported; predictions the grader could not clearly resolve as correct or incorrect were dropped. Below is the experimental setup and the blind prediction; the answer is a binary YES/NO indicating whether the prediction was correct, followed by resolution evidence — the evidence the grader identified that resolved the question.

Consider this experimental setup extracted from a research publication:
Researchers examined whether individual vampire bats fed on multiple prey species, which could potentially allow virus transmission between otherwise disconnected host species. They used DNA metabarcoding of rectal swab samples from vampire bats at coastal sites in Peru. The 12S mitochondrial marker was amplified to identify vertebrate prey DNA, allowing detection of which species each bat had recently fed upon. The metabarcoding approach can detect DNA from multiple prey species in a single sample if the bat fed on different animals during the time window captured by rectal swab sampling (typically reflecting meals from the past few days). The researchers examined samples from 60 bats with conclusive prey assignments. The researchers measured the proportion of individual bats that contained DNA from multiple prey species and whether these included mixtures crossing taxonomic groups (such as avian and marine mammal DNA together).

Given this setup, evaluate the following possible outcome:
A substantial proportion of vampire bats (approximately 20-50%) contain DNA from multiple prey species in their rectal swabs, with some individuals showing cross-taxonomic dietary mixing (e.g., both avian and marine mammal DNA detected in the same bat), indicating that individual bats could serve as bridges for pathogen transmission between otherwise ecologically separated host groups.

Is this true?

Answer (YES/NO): YES